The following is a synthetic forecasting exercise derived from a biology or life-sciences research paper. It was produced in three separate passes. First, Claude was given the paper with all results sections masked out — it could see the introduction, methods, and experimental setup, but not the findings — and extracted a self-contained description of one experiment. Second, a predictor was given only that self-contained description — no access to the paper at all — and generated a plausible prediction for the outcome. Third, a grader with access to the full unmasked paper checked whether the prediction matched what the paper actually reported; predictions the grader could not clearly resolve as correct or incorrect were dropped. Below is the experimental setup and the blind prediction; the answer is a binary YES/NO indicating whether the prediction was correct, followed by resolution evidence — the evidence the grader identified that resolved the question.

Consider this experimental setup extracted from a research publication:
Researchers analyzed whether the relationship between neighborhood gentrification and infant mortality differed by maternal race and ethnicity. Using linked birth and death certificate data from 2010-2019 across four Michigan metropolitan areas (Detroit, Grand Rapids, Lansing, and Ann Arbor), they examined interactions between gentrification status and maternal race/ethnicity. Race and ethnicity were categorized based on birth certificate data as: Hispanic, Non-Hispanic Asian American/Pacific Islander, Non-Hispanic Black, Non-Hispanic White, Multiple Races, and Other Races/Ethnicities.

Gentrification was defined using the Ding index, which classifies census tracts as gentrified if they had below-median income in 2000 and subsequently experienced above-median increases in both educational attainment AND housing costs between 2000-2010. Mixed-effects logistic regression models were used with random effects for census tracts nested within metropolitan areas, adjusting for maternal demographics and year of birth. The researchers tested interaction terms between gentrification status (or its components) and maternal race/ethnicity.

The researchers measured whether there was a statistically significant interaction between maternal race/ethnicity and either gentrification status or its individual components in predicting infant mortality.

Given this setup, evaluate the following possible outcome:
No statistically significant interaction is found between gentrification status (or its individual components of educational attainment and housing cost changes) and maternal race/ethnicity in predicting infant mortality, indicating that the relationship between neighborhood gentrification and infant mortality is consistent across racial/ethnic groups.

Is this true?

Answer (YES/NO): YES